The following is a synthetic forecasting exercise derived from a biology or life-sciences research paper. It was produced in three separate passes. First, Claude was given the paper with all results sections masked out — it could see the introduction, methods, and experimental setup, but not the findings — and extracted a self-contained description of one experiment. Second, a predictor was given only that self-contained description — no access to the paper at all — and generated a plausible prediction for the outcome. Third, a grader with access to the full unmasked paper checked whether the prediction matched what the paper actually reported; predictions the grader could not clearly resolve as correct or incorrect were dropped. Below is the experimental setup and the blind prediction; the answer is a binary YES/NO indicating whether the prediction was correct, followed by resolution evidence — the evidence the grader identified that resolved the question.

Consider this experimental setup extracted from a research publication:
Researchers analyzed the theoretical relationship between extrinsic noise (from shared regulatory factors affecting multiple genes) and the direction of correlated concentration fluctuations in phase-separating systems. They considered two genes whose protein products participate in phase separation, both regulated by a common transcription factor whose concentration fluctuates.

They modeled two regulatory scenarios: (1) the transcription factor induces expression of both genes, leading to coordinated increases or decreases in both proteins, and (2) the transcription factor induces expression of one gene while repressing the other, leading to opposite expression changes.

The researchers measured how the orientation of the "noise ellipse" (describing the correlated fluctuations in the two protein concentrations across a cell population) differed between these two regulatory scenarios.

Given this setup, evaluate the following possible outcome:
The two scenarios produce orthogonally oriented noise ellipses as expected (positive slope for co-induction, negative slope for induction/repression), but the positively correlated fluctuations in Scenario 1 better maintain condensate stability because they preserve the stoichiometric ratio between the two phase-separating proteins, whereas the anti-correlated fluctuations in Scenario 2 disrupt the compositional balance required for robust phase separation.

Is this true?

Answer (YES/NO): NO